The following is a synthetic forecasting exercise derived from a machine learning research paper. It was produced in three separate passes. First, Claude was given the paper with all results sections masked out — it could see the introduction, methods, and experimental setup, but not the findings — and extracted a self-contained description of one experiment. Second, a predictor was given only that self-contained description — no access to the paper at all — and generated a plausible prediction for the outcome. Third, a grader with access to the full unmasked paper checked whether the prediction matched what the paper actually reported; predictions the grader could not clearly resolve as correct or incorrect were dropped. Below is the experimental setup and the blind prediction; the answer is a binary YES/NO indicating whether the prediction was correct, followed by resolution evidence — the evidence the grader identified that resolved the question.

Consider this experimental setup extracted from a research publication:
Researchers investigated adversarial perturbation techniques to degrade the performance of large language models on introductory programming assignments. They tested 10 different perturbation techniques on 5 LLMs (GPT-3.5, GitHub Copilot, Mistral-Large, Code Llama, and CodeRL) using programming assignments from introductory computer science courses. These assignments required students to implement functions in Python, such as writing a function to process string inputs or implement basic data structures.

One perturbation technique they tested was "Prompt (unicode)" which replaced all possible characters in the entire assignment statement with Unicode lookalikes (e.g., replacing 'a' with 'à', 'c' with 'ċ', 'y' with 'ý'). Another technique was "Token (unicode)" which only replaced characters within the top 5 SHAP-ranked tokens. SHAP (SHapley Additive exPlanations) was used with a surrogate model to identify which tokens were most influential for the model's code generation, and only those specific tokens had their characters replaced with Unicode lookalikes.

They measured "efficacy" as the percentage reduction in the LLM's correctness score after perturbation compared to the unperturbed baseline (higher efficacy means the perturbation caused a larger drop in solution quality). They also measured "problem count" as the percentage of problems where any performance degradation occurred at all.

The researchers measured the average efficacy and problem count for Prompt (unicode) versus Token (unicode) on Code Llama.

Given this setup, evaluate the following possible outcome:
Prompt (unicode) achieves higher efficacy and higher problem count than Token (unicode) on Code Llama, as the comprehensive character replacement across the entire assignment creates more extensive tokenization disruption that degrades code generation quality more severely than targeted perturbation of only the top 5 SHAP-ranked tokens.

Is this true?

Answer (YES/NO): YES